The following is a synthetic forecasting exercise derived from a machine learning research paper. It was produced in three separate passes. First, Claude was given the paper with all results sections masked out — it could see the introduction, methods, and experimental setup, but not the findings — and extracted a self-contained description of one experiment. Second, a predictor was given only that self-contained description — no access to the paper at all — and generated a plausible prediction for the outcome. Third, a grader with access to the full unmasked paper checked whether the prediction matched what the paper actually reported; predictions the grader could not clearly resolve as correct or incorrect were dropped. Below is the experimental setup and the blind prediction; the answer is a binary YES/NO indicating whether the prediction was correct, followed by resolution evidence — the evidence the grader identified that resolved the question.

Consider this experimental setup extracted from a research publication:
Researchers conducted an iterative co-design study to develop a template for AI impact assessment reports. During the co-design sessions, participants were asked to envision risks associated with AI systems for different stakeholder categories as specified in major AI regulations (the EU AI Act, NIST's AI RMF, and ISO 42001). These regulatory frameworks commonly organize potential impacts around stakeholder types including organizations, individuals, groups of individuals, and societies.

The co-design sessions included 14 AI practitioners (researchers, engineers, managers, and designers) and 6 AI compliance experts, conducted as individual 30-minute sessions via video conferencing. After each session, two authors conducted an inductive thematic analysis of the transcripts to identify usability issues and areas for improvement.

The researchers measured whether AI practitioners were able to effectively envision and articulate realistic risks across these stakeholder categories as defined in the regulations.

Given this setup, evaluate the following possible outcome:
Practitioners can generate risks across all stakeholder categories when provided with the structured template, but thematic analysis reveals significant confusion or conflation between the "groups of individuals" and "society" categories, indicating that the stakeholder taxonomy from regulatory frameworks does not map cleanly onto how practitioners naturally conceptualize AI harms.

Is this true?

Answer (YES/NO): NO